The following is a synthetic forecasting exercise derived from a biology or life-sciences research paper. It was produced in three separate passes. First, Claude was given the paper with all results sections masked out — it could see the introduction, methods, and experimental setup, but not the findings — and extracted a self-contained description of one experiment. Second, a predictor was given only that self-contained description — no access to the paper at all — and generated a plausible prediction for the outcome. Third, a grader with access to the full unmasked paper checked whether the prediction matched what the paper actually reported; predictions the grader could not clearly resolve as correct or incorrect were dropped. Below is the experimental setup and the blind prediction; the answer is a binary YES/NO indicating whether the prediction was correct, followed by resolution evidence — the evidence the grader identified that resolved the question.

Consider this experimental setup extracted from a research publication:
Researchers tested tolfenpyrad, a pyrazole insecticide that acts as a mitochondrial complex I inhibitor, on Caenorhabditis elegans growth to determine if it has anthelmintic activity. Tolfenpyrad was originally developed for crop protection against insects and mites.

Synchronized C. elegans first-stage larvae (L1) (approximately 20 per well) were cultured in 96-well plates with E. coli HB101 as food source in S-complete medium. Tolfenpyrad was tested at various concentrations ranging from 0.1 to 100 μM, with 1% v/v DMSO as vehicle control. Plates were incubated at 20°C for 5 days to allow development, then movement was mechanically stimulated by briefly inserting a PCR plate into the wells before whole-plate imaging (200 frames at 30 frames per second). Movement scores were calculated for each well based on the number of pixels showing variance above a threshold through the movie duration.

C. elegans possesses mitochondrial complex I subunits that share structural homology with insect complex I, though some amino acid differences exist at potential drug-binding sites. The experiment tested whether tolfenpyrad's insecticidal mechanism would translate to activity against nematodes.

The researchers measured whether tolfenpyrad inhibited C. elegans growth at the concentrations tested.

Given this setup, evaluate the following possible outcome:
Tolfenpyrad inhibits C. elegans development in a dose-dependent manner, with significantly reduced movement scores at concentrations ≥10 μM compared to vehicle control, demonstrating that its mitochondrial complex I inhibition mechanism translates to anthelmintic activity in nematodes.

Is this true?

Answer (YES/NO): NO